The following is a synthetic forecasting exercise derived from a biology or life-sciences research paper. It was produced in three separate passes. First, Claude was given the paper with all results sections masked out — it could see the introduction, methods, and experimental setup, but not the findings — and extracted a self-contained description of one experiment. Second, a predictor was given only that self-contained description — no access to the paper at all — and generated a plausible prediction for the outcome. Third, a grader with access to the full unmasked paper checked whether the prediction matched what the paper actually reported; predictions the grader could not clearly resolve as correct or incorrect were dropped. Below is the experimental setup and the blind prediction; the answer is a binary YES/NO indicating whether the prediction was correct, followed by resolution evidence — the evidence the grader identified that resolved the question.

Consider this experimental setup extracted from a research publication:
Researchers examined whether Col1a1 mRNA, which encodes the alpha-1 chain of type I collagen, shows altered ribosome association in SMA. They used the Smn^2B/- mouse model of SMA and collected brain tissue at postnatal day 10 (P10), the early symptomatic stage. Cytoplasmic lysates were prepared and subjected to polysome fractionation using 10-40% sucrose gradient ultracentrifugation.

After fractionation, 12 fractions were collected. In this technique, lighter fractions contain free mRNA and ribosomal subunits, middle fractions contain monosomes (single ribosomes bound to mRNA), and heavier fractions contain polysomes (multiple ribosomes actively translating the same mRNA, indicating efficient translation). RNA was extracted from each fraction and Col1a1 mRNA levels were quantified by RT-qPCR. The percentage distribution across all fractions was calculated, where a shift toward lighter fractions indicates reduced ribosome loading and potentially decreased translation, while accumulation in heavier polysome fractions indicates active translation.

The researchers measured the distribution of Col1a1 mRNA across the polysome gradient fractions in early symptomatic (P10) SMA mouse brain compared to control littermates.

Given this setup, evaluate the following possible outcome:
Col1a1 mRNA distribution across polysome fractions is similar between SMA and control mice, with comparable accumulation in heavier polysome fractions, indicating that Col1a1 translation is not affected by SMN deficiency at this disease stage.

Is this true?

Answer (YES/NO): NO